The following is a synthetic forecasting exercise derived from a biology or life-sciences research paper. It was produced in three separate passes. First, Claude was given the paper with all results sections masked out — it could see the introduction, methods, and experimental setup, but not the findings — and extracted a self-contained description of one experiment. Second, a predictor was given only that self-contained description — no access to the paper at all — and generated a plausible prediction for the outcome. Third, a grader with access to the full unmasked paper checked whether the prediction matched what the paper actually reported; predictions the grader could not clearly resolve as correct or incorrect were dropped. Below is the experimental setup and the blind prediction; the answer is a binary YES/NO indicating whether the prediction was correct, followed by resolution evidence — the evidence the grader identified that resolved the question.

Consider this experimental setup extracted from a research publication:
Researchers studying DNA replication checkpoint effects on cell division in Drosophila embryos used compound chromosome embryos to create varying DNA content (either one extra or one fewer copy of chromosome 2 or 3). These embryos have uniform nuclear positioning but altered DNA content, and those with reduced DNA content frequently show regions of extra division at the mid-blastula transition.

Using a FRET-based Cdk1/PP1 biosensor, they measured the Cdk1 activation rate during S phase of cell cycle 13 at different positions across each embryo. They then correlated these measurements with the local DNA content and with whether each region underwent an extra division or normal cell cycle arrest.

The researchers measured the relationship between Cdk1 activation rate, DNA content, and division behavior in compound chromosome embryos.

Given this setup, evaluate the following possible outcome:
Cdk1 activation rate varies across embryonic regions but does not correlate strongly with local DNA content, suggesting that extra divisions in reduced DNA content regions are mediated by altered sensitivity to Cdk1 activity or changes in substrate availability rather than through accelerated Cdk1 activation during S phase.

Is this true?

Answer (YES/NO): NO